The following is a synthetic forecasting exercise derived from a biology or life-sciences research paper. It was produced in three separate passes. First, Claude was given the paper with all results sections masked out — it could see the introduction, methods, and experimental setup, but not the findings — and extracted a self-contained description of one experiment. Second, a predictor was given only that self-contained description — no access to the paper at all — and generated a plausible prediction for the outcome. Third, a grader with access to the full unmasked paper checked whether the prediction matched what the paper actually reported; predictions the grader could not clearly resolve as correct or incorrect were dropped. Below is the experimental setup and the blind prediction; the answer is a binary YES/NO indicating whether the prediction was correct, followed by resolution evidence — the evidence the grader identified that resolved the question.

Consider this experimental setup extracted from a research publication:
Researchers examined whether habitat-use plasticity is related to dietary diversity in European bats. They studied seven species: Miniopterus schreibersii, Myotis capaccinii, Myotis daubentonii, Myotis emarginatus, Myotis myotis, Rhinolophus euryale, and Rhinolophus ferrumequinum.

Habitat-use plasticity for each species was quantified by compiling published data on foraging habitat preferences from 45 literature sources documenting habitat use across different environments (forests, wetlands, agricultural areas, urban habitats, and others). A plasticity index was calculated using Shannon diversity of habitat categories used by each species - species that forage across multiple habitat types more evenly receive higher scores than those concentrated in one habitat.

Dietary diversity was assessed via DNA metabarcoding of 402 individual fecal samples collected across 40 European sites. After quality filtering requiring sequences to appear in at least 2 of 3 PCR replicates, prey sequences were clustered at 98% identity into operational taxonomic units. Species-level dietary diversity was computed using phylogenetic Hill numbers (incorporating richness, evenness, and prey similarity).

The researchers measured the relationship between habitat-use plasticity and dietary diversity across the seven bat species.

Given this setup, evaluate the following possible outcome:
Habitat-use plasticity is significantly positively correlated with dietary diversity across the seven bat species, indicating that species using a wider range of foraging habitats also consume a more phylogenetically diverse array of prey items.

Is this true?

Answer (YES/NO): NO